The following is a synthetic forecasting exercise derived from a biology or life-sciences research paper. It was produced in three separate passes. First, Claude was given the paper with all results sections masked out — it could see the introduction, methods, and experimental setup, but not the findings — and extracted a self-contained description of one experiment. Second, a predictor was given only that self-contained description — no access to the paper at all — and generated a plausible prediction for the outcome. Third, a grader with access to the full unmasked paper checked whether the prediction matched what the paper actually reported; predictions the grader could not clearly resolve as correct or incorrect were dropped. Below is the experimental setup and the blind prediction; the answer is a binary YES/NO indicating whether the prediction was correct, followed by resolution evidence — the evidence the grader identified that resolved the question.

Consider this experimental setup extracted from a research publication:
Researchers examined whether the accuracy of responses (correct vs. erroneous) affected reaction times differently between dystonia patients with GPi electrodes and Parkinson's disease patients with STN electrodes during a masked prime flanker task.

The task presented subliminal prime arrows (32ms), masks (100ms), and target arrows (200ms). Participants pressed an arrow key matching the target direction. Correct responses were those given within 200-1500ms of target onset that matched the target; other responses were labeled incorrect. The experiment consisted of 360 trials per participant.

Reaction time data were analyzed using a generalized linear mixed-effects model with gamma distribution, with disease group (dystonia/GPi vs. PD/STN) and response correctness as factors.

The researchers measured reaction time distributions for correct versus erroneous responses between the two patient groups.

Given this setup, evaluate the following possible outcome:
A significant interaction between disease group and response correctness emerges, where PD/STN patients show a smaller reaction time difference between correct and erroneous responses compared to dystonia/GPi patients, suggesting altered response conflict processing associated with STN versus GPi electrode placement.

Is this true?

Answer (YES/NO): YES